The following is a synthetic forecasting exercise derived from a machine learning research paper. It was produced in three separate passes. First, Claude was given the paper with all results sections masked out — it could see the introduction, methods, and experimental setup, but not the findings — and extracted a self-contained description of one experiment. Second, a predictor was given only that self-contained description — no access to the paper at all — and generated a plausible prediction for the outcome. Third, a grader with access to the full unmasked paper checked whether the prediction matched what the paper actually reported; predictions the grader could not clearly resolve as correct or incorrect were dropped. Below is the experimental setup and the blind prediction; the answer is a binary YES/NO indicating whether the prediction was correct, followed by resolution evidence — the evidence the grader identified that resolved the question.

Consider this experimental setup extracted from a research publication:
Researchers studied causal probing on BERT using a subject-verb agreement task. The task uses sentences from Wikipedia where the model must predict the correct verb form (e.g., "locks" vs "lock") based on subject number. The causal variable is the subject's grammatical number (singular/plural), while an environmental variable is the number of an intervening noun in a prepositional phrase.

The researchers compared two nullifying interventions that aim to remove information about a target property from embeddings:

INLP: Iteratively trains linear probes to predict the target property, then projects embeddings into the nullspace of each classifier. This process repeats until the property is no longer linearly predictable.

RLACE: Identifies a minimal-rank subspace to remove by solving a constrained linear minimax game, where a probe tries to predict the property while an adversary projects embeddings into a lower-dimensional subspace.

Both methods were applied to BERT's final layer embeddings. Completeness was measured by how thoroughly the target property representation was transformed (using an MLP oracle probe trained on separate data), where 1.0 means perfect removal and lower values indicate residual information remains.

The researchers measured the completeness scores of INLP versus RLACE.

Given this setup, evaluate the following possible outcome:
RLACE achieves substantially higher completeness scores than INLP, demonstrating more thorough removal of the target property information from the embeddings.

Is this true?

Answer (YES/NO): NO